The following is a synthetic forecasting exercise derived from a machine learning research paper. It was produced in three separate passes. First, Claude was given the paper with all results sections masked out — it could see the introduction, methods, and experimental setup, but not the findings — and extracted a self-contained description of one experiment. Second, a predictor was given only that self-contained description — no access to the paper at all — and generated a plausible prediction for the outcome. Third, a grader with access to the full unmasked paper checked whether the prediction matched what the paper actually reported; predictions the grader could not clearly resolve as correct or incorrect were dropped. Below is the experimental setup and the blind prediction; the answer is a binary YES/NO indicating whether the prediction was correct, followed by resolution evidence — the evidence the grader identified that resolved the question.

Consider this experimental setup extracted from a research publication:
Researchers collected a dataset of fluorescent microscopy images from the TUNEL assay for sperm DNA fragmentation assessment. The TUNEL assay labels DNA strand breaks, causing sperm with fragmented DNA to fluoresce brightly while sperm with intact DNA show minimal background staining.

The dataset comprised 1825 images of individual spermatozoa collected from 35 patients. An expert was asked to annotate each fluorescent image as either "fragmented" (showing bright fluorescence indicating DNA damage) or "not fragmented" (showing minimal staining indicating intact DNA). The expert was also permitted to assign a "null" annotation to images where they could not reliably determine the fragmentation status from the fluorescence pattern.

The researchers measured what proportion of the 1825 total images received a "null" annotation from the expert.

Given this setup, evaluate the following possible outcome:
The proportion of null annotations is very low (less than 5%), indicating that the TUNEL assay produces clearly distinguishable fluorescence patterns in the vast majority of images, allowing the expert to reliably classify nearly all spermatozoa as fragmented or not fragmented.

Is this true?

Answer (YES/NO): NO